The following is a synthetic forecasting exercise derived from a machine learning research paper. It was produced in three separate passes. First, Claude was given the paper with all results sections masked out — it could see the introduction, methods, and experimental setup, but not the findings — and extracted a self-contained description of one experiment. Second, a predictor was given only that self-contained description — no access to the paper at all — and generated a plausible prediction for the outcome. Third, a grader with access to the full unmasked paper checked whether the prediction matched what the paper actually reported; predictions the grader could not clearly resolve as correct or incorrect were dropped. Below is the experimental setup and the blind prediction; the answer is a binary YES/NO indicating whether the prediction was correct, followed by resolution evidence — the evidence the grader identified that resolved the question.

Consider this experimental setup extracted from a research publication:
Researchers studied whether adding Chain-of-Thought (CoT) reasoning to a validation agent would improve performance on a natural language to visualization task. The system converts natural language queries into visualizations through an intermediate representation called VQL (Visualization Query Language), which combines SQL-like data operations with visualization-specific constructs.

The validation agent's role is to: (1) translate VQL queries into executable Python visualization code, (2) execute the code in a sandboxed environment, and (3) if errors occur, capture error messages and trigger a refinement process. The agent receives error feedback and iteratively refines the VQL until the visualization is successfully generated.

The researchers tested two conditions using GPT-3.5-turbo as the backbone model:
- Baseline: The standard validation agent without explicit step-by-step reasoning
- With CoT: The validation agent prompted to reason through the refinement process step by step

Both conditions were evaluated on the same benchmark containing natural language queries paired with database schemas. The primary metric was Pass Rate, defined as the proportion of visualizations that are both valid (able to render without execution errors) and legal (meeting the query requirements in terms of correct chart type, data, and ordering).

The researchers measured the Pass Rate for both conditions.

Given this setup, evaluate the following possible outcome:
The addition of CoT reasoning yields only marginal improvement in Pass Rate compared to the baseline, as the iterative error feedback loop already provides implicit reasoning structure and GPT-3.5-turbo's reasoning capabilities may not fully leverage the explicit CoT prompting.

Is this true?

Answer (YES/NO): NO